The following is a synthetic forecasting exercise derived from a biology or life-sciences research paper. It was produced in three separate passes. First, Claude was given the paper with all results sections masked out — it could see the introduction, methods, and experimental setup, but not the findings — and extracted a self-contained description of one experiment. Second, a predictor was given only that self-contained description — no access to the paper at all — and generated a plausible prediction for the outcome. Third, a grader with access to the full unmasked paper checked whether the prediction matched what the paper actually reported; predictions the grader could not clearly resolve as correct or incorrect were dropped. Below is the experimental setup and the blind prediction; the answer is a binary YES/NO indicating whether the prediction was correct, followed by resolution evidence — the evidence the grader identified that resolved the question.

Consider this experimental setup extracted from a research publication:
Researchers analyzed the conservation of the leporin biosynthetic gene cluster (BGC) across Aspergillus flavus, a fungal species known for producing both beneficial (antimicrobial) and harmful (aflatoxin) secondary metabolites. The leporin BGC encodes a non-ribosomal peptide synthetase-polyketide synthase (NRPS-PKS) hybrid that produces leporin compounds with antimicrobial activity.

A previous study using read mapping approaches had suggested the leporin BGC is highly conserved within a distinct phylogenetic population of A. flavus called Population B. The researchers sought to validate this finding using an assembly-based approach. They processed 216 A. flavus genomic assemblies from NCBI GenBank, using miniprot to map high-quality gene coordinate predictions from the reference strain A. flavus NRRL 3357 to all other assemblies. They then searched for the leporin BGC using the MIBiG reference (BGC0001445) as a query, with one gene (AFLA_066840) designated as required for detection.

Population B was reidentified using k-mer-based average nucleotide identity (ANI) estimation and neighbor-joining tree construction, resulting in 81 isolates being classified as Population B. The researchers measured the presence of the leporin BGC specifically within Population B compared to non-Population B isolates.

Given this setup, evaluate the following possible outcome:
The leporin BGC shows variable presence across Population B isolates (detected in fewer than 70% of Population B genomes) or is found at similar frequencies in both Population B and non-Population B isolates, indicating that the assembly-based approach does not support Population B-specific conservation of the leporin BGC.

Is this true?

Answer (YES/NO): NO